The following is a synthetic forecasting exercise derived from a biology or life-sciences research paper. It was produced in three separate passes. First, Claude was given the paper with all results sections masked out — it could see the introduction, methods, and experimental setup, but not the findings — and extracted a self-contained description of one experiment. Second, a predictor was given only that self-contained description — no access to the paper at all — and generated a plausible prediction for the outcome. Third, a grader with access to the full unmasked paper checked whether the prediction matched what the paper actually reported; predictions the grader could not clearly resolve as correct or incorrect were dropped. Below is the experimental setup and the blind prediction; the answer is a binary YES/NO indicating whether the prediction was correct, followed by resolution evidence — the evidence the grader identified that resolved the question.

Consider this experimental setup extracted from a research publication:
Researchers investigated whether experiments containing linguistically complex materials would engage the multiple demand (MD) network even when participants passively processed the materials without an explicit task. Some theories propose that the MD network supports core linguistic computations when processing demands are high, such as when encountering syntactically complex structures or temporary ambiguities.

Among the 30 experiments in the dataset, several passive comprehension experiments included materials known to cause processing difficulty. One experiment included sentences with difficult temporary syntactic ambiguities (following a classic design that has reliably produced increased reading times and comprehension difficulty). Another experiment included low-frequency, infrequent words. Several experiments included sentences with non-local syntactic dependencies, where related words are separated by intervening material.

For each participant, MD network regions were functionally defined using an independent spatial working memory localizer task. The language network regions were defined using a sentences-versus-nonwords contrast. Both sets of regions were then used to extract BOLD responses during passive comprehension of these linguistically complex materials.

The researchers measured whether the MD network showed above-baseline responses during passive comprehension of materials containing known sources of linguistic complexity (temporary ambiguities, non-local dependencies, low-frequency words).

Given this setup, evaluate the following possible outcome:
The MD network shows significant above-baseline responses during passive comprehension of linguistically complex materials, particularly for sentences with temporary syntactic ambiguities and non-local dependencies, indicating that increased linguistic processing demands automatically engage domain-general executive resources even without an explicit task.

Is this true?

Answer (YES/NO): NO